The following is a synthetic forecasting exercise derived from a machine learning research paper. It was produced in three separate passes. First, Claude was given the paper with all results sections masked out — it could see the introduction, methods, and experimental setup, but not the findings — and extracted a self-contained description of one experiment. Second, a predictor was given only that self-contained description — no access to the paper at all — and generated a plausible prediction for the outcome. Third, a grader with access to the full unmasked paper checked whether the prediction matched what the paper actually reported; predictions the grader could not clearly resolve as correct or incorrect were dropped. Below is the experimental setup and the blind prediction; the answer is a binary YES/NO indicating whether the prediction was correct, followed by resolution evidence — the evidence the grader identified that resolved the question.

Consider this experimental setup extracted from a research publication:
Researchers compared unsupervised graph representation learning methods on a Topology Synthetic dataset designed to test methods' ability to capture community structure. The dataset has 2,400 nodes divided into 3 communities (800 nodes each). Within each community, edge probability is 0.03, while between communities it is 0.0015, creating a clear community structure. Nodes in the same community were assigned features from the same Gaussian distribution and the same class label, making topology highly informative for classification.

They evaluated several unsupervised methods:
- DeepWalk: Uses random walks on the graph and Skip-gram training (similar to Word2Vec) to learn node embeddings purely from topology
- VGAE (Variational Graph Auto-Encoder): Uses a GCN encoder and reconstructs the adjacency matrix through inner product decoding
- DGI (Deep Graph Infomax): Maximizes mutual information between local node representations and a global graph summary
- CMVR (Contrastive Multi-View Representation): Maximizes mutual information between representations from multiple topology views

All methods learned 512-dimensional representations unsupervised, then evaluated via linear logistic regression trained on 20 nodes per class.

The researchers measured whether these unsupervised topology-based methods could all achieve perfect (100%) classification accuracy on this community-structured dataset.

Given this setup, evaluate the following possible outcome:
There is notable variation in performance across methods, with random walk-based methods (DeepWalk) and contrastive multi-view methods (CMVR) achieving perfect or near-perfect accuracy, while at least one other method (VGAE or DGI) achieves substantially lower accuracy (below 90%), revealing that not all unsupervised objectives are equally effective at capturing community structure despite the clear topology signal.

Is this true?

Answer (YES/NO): NO